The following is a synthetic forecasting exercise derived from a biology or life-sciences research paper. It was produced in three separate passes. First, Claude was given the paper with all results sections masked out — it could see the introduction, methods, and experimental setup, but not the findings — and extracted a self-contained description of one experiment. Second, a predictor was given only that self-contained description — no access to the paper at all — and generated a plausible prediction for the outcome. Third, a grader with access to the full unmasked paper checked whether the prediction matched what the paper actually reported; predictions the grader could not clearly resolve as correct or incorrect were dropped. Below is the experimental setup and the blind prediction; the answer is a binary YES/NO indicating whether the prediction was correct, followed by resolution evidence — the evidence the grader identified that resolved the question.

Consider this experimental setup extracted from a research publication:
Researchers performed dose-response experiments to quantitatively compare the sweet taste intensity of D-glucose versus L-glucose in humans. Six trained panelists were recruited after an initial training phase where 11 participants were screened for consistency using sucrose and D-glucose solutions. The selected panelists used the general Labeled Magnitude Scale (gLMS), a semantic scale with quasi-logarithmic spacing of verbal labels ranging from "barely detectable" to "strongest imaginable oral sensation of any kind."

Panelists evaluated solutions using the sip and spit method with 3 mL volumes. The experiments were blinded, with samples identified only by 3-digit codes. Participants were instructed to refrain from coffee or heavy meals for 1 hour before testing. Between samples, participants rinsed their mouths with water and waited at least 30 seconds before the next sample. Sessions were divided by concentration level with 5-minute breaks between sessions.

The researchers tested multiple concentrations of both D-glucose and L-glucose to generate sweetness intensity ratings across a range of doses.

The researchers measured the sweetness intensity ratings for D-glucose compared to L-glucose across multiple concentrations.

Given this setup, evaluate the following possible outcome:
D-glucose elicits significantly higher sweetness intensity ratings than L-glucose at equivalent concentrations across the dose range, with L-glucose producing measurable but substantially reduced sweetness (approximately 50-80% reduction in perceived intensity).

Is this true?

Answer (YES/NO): NO